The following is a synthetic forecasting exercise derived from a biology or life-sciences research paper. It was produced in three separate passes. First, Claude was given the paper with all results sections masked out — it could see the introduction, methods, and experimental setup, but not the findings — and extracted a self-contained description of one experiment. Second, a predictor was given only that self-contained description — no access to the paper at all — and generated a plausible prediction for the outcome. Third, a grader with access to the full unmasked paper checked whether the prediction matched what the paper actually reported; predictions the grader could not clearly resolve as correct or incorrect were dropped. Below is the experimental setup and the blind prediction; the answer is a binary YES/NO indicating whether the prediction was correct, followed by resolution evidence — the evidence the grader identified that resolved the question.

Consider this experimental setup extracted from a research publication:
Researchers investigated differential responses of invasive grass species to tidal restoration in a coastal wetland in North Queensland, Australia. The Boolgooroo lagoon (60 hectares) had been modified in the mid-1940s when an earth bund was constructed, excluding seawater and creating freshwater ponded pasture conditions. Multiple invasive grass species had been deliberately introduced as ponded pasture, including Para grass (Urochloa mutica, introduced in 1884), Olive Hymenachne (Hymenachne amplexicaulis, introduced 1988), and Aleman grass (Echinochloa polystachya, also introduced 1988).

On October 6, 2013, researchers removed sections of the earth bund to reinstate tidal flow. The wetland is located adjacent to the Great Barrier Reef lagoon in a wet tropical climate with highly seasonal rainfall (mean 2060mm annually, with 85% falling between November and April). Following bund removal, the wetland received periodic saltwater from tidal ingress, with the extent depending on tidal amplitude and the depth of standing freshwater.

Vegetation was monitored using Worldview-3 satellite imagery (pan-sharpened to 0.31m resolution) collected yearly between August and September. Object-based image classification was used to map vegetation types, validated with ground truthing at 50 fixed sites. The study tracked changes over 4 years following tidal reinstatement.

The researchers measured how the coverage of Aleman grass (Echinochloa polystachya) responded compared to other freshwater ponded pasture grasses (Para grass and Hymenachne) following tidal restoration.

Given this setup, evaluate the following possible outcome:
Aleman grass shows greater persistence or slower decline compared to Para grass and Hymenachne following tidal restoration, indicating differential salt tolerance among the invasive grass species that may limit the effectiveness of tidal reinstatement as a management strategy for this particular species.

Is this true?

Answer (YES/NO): YES